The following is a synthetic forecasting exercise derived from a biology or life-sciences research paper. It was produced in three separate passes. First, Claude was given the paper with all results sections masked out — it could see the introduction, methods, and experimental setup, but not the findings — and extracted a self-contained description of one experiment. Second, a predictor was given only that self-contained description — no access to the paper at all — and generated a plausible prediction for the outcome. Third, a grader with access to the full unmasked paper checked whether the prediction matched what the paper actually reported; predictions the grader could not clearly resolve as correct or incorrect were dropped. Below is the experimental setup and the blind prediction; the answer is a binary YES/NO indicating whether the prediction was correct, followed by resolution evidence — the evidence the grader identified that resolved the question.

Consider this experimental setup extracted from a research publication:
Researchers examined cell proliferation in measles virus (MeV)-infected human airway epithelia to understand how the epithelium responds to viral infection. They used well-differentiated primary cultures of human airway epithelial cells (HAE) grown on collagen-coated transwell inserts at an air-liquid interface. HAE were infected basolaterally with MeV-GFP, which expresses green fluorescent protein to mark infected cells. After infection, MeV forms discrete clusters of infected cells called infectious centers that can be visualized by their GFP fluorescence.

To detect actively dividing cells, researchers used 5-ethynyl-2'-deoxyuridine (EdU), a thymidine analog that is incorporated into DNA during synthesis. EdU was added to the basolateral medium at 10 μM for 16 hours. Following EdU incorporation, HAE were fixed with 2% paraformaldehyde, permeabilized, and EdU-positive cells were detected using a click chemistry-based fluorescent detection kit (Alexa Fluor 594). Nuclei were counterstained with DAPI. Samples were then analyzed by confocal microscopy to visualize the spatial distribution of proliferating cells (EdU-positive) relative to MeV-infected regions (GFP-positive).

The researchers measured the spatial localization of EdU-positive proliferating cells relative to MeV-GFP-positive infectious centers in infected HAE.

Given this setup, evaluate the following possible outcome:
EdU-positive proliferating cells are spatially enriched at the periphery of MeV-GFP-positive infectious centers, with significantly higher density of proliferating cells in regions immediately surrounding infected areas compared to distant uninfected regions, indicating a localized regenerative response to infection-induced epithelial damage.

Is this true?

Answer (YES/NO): NO